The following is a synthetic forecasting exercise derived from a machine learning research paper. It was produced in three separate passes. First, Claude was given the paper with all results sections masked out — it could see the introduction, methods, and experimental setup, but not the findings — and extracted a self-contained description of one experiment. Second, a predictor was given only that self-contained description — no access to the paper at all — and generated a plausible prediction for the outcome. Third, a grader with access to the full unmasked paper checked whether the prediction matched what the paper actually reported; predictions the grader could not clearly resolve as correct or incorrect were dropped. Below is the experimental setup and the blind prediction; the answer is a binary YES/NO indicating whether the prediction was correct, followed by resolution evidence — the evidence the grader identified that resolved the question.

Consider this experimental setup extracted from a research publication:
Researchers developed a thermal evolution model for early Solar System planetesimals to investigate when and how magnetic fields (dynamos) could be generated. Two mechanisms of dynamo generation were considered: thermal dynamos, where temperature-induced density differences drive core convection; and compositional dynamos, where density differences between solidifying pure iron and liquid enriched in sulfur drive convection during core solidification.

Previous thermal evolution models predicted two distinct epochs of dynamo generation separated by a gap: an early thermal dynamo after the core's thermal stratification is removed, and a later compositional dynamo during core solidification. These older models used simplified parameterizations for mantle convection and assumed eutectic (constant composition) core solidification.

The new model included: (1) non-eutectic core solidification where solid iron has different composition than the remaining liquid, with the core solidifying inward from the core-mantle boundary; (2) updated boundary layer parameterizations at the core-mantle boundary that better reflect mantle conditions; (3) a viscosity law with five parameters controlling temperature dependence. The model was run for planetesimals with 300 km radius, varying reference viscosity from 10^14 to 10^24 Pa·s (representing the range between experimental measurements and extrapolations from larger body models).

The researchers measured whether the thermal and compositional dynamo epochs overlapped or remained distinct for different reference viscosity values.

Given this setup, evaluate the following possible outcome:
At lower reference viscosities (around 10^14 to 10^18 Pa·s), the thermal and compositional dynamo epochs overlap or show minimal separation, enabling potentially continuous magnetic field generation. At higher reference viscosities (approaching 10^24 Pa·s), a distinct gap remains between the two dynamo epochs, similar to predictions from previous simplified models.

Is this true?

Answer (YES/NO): NO